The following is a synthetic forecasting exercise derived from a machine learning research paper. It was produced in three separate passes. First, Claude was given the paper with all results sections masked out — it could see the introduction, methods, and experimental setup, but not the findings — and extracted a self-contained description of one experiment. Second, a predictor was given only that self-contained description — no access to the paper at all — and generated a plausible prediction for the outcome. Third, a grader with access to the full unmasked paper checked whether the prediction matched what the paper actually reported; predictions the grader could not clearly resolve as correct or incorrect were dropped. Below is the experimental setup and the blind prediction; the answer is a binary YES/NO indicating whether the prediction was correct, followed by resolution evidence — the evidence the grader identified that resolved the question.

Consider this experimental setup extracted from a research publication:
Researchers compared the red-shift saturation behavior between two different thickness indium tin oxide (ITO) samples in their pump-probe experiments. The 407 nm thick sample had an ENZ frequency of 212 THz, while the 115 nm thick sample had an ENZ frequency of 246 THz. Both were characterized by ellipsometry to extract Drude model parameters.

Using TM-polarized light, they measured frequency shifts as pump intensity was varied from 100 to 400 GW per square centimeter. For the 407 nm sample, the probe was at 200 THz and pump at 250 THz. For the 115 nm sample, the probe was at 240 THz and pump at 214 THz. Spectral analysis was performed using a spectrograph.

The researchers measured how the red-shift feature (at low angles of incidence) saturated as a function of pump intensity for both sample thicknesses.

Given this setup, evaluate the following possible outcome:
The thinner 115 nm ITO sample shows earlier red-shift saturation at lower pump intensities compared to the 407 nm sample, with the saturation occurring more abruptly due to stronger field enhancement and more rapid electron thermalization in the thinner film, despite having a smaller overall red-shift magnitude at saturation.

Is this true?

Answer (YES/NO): NO